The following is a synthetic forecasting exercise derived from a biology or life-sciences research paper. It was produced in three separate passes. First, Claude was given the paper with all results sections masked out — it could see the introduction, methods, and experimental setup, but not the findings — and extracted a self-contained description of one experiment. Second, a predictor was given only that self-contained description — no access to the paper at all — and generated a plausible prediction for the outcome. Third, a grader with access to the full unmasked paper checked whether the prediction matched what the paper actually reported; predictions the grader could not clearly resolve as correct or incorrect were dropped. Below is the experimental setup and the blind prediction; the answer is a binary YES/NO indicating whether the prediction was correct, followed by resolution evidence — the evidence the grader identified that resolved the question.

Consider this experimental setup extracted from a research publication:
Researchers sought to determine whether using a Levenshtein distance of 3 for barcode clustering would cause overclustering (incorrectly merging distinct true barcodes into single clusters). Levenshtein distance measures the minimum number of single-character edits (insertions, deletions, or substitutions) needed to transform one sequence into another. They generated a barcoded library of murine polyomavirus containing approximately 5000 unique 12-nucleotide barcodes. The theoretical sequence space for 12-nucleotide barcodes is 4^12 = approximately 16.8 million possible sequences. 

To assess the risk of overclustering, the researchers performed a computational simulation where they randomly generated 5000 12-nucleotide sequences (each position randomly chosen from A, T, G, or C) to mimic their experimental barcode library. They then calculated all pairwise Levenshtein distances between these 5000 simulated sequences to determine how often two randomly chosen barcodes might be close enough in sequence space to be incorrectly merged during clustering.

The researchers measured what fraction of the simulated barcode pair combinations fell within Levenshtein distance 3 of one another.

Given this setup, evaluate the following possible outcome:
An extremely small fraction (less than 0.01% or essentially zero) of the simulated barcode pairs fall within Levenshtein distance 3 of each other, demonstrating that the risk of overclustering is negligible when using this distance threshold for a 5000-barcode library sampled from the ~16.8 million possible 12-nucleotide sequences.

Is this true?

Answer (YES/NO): NO